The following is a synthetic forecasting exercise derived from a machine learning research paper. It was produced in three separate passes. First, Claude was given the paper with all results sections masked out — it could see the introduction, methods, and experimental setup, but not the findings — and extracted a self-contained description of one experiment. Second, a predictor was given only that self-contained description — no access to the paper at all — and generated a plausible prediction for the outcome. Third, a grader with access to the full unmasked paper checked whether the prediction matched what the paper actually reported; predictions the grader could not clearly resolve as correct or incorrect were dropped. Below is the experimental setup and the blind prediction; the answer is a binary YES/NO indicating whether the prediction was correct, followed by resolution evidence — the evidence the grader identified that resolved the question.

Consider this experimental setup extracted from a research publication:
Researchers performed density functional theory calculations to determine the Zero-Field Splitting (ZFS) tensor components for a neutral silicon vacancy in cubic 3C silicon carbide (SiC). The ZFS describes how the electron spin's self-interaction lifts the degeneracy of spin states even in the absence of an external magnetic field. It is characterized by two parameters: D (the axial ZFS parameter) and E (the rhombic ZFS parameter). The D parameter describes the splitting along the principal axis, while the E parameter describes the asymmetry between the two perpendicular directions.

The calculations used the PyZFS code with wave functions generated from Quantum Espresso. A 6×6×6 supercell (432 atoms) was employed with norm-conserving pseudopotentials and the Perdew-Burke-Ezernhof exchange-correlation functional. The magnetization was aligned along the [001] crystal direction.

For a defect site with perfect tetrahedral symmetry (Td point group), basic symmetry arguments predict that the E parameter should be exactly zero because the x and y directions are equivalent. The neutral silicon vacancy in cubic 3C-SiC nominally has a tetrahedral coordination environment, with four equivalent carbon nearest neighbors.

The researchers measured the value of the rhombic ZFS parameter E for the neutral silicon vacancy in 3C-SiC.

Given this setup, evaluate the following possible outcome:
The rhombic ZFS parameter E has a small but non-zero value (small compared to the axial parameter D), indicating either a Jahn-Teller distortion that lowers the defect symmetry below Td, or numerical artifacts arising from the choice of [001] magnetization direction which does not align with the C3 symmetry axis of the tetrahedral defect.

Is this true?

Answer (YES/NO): YES